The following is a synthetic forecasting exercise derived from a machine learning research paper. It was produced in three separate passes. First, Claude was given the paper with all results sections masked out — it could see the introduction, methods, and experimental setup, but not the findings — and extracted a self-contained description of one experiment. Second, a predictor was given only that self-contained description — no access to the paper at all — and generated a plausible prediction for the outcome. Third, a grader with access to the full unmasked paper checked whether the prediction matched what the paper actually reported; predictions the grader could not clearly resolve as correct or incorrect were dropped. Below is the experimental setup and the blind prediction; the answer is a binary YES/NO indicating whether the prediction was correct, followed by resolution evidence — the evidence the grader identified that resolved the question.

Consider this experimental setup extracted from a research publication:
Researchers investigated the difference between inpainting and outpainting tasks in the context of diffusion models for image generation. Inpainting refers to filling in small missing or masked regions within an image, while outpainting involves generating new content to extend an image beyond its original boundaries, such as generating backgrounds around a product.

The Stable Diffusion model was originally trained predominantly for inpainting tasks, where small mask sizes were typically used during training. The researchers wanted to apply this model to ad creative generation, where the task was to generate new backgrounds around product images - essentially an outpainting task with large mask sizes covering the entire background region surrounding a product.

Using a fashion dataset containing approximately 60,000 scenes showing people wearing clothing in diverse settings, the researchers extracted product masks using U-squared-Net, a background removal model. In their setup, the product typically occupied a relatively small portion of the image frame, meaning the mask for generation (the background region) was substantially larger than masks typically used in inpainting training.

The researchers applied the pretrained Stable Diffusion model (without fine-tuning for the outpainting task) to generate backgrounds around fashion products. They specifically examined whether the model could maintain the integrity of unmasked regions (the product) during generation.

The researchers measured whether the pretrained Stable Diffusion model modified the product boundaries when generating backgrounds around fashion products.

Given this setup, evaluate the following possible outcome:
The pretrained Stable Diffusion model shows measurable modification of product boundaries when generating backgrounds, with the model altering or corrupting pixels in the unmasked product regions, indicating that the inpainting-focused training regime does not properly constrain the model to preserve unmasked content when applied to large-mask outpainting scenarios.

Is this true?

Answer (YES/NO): YES